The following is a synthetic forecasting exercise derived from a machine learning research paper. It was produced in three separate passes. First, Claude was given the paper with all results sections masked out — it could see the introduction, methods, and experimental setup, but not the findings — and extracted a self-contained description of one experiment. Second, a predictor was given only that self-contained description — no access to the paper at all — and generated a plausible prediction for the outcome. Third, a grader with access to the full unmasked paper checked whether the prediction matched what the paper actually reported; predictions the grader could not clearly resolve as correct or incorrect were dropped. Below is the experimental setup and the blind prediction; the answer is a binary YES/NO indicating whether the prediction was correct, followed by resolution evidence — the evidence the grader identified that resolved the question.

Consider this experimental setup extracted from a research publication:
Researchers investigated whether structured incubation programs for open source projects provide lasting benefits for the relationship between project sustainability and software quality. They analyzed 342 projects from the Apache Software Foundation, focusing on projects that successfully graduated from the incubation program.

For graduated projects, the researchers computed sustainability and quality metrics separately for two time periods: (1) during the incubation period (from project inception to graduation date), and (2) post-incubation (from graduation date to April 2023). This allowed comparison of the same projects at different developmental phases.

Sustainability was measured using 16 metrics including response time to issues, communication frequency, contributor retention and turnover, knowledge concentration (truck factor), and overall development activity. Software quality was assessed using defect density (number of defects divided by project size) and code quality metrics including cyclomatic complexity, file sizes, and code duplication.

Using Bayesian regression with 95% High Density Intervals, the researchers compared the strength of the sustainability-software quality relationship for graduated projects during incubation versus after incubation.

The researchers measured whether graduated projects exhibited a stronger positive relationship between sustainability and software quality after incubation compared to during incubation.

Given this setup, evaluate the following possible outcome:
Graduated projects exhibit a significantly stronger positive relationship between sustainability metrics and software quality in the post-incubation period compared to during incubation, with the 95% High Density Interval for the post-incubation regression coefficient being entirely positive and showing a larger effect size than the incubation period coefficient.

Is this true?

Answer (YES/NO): NO